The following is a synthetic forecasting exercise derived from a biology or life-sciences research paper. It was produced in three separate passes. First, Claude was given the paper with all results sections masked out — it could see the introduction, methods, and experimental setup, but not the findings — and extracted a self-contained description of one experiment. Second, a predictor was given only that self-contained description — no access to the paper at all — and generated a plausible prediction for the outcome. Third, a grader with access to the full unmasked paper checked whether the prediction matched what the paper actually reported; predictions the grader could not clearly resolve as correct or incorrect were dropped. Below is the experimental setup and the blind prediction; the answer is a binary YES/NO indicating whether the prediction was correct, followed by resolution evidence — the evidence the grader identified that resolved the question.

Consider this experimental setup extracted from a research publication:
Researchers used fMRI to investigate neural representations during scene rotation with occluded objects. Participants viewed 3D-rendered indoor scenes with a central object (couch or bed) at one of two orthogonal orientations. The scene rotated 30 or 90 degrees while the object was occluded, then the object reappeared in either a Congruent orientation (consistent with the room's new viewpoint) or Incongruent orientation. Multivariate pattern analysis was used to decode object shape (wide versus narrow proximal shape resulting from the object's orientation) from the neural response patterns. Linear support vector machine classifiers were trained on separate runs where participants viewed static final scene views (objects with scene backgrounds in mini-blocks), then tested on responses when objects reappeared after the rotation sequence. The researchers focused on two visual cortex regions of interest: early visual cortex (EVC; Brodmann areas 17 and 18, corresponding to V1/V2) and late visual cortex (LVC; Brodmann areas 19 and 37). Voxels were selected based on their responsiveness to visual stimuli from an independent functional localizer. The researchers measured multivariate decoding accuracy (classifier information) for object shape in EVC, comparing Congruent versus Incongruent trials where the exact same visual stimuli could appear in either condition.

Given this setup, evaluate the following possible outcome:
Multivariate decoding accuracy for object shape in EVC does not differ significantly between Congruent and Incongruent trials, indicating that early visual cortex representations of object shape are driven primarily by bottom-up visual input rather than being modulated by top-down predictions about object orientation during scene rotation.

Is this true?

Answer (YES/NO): NO